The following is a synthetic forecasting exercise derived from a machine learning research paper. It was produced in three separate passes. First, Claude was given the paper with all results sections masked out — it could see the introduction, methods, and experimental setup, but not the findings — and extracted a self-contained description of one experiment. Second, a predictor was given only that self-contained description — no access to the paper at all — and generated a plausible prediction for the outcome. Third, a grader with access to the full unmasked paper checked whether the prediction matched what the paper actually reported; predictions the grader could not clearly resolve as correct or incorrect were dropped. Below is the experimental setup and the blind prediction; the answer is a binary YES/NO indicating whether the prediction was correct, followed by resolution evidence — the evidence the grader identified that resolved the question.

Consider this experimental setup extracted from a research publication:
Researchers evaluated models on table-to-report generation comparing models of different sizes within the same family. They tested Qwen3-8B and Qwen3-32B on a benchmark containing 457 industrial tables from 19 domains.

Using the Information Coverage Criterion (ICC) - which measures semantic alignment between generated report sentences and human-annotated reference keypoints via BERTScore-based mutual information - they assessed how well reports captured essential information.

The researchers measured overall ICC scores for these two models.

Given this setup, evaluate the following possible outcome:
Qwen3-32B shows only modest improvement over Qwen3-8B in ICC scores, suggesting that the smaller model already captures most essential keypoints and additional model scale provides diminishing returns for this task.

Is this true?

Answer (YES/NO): NO